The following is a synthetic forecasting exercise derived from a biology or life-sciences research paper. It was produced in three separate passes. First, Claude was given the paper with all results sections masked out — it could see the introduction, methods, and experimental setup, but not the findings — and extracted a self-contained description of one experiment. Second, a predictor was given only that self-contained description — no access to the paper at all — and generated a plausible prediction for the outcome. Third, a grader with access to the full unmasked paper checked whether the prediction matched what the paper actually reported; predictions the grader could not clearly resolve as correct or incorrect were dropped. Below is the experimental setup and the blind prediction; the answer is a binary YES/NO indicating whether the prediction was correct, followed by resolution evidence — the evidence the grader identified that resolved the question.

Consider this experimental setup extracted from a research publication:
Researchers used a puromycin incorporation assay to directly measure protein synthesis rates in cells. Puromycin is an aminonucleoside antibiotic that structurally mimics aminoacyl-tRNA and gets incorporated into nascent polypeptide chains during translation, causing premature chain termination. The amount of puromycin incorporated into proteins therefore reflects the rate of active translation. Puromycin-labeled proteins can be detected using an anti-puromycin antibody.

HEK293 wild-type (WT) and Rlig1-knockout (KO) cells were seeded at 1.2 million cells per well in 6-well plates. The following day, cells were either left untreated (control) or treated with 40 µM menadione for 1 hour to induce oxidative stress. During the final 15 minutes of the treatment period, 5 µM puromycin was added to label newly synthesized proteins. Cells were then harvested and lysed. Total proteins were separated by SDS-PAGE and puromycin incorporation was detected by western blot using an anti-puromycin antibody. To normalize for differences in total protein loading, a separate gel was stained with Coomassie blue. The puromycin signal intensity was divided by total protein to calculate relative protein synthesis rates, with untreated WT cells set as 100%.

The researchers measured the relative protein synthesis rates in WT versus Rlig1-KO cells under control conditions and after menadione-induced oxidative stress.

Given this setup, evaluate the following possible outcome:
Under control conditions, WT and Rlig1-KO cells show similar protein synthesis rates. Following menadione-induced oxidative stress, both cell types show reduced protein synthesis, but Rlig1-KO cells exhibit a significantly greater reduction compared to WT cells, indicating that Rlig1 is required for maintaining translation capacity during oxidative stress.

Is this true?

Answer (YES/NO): YES